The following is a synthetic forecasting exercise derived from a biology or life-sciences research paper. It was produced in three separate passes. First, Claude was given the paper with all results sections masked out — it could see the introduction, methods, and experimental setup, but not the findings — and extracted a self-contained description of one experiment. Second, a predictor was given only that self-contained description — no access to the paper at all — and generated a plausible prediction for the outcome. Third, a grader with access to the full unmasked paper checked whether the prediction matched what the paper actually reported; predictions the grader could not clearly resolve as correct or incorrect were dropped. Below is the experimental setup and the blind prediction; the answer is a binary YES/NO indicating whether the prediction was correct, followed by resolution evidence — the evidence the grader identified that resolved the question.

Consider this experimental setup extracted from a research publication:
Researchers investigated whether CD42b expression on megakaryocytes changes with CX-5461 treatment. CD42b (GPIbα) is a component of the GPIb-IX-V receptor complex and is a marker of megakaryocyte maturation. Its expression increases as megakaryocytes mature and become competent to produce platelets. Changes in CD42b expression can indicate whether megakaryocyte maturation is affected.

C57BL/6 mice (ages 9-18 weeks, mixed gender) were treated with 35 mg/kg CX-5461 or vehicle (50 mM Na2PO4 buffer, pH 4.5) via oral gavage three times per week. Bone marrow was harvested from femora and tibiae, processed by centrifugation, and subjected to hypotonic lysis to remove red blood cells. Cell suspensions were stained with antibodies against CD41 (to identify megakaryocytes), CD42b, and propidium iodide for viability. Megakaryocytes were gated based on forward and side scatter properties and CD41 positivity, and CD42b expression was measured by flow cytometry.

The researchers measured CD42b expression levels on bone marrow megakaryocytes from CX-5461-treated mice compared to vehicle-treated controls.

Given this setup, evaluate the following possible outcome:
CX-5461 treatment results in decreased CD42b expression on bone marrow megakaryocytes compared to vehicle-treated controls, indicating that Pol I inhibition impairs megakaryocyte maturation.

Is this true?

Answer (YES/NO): NO